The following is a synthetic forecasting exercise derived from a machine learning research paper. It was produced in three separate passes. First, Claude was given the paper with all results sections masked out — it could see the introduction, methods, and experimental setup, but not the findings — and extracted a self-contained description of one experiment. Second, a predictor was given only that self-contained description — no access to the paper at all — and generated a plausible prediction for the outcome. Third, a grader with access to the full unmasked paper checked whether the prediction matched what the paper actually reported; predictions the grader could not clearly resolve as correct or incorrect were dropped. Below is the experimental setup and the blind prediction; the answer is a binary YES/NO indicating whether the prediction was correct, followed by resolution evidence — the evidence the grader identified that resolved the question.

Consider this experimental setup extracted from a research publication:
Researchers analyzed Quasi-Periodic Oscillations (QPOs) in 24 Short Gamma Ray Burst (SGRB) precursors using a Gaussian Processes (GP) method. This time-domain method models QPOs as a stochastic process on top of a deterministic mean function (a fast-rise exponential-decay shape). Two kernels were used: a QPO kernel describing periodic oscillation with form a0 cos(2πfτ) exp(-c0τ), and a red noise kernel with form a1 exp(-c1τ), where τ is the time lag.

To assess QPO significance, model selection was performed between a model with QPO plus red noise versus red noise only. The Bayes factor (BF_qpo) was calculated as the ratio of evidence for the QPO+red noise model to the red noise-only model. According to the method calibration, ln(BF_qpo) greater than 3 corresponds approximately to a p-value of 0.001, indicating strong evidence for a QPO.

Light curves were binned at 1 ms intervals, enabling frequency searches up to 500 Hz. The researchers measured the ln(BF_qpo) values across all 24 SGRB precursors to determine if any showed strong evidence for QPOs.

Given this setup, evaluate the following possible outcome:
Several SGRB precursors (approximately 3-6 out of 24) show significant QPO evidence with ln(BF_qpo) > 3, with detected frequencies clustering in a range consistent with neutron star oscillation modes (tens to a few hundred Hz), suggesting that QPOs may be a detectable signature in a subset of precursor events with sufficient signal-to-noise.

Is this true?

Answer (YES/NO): NO